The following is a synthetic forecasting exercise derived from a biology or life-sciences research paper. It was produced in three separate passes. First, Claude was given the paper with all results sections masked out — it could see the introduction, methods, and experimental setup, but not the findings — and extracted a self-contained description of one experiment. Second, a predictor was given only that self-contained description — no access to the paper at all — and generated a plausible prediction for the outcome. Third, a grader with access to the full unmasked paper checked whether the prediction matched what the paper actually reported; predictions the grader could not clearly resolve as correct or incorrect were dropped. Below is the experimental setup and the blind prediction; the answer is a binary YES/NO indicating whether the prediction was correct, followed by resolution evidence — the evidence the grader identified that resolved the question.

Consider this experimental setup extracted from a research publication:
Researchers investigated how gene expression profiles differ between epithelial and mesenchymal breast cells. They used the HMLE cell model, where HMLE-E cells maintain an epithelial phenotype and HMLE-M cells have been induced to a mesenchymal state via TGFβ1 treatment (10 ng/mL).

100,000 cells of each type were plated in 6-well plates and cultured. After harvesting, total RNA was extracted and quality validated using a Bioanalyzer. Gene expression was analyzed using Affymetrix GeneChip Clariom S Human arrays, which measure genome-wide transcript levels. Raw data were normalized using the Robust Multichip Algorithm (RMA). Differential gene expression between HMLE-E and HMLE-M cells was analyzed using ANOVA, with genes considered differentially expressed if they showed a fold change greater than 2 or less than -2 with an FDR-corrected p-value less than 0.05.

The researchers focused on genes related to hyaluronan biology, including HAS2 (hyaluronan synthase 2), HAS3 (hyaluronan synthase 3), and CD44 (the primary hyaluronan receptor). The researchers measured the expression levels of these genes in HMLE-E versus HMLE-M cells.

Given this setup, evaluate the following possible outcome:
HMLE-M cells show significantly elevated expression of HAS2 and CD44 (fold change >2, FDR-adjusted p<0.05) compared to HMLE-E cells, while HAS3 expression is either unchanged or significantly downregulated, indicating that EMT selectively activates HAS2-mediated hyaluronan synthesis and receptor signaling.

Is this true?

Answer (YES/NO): NO